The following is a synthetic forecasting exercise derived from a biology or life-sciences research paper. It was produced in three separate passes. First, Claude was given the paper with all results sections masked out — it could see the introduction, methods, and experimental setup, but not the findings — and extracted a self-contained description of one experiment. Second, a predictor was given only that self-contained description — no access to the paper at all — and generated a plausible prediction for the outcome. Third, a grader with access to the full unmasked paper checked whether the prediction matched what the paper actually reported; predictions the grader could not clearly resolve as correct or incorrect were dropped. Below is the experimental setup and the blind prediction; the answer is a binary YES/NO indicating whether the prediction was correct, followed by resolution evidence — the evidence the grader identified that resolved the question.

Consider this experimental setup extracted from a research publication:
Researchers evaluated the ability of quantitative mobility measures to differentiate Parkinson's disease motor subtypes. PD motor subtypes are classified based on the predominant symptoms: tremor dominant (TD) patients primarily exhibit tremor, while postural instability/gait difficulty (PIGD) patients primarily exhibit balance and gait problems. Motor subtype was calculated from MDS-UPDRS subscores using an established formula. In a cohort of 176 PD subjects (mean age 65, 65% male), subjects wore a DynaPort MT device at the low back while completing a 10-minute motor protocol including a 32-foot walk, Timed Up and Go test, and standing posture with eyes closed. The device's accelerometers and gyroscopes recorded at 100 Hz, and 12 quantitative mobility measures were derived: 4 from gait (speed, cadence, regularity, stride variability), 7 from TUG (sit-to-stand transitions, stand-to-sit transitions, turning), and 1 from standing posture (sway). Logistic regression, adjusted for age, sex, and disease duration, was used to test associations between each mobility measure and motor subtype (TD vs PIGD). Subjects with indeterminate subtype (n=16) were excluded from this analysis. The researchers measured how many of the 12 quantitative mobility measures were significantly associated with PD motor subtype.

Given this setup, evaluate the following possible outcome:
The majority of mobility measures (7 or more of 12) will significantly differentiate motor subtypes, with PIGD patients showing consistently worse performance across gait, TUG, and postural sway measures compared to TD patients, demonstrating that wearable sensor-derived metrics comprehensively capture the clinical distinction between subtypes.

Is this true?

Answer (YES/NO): NO